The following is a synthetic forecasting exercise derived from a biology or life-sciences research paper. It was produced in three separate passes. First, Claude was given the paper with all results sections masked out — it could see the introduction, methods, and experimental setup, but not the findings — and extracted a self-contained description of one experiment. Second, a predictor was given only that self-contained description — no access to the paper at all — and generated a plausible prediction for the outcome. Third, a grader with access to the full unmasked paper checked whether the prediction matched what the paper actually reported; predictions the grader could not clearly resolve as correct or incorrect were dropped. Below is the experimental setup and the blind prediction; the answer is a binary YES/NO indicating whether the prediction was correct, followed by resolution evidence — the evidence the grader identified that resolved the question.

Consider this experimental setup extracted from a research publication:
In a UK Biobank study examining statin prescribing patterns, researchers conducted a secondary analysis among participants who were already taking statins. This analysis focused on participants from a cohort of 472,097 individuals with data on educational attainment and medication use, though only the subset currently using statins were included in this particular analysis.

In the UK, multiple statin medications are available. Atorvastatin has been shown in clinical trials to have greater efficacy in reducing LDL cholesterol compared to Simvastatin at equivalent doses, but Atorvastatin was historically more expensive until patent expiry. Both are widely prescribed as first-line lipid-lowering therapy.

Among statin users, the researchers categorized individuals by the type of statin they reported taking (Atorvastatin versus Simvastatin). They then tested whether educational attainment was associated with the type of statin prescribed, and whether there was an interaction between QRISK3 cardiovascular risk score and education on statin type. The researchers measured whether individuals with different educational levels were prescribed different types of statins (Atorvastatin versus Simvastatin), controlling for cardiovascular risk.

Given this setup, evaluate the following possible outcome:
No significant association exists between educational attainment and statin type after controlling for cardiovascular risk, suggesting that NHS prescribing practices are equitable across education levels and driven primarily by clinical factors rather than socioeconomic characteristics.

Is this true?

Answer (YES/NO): YES